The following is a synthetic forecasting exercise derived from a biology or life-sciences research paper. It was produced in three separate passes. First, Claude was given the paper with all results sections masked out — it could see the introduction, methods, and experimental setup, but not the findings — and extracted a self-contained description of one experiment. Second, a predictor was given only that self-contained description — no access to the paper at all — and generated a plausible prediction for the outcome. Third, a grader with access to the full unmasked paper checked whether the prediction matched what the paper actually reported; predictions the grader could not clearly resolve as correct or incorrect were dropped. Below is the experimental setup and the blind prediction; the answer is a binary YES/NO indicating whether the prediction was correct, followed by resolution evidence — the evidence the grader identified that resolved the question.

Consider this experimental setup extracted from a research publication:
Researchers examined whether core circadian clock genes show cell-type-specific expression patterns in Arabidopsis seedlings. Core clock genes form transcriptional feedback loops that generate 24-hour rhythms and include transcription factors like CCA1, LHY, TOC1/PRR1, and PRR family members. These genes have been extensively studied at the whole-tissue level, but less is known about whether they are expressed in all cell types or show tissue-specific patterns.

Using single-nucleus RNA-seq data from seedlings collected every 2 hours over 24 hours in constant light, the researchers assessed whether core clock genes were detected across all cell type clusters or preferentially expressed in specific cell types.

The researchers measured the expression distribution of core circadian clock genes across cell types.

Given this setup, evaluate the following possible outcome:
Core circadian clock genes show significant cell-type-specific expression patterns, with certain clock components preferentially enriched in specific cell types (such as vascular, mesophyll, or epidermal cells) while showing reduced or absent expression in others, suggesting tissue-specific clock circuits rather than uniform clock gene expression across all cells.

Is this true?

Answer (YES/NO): NO